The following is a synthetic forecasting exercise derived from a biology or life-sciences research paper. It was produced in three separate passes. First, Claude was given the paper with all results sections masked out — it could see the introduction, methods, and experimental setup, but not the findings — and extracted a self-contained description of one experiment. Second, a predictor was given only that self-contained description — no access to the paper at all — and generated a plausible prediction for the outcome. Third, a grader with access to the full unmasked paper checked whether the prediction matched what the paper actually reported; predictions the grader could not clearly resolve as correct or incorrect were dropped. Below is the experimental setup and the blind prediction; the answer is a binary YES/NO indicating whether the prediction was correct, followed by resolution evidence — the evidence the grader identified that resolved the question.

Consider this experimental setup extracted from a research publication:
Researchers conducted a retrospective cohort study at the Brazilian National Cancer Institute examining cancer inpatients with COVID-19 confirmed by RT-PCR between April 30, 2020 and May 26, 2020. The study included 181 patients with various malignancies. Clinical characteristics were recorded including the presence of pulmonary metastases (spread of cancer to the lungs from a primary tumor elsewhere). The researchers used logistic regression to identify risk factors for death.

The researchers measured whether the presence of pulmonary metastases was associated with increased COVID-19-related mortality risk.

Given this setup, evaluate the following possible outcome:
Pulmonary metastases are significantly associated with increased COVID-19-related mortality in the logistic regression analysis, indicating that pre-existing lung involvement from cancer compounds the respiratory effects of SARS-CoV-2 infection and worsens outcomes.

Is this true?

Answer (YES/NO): YES